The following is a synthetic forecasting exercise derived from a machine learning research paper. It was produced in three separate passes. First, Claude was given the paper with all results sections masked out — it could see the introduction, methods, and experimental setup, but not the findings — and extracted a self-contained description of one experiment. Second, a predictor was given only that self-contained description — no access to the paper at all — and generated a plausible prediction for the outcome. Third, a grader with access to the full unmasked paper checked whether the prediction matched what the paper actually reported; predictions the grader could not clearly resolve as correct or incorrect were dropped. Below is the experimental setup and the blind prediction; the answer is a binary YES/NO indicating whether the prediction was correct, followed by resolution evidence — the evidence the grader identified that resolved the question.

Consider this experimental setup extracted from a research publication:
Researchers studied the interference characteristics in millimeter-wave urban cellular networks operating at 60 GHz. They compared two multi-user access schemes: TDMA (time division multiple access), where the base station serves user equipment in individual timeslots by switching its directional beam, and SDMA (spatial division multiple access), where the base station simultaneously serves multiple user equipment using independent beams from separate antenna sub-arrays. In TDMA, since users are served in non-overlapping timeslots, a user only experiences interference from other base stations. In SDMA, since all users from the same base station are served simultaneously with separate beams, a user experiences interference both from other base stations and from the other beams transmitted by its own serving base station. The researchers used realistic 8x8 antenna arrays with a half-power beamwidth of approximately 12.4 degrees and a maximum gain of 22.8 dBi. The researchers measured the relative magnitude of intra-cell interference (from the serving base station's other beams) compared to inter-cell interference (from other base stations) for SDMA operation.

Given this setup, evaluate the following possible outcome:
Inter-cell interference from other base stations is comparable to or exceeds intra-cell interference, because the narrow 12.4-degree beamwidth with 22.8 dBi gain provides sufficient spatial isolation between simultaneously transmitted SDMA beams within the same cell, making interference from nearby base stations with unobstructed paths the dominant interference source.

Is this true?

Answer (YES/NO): NO